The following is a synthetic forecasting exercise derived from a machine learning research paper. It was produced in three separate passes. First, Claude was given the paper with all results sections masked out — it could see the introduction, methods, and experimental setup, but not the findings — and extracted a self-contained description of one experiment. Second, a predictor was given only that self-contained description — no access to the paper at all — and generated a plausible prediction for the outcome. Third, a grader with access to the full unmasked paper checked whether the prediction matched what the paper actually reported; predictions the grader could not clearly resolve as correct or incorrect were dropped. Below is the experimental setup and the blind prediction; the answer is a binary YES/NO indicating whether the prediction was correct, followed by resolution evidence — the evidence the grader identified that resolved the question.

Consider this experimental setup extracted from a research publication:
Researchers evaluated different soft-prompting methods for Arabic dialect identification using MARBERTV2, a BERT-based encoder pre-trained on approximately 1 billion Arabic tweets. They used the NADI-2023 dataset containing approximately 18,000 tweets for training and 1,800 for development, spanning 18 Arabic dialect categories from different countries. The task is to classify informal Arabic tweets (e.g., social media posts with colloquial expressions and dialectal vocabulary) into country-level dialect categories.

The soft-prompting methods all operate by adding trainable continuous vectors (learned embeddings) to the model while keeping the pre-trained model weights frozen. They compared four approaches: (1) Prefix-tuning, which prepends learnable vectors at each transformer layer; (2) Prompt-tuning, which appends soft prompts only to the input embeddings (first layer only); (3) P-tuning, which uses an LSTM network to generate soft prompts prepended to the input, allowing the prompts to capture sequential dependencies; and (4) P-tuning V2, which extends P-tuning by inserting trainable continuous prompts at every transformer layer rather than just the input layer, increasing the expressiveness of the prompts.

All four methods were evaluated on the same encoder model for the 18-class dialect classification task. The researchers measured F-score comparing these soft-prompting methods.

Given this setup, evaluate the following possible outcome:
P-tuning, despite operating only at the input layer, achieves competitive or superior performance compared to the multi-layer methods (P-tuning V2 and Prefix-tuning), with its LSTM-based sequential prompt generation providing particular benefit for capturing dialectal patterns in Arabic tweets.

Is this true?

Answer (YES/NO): NO